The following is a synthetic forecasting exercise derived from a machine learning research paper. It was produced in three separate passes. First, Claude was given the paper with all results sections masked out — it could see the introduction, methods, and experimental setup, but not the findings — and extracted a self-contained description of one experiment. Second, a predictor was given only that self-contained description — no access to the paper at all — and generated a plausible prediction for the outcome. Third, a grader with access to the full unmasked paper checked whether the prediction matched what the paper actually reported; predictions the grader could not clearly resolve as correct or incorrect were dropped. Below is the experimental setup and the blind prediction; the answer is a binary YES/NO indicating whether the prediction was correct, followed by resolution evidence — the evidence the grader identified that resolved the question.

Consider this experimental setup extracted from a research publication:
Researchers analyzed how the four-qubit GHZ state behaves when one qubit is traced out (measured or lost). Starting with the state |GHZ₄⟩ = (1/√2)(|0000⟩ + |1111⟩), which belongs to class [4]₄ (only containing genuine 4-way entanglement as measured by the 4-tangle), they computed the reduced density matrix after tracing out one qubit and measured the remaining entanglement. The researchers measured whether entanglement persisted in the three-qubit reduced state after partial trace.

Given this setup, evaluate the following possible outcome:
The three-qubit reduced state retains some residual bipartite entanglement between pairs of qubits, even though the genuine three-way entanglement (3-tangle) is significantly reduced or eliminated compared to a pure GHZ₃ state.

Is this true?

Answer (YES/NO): NO